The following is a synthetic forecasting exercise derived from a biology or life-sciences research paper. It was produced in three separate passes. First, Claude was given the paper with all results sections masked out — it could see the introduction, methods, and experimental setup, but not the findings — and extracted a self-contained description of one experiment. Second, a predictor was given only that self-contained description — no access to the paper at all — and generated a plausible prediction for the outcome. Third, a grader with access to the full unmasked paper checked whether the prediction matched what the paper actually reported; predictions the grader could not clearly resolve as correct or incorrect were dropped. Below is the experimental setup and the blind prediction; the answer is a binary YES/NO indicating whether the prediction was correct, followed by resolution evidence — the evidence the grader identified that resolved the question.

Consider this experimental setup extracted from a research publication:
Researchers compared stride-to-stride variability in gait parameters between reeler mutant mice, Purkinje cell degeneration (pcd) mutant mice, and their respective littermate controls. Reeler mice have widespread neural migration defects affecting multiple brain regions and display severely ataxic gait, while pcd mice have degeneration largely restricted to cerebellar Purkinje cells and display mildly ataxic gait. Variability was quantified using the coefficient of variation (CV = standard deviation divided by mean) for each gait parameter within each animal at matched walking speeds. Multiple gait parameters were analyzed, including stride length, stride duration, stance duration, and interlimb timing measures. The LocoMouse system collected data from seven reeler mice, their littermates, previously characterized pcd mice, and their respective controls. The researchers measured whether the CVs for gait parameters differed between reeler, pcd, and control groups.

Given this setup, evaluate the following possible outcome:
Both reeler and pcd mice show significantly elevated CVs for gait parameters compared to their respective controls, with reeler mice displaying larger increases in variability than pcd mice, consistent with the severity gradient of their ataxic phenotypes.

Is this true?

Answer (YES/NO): NO